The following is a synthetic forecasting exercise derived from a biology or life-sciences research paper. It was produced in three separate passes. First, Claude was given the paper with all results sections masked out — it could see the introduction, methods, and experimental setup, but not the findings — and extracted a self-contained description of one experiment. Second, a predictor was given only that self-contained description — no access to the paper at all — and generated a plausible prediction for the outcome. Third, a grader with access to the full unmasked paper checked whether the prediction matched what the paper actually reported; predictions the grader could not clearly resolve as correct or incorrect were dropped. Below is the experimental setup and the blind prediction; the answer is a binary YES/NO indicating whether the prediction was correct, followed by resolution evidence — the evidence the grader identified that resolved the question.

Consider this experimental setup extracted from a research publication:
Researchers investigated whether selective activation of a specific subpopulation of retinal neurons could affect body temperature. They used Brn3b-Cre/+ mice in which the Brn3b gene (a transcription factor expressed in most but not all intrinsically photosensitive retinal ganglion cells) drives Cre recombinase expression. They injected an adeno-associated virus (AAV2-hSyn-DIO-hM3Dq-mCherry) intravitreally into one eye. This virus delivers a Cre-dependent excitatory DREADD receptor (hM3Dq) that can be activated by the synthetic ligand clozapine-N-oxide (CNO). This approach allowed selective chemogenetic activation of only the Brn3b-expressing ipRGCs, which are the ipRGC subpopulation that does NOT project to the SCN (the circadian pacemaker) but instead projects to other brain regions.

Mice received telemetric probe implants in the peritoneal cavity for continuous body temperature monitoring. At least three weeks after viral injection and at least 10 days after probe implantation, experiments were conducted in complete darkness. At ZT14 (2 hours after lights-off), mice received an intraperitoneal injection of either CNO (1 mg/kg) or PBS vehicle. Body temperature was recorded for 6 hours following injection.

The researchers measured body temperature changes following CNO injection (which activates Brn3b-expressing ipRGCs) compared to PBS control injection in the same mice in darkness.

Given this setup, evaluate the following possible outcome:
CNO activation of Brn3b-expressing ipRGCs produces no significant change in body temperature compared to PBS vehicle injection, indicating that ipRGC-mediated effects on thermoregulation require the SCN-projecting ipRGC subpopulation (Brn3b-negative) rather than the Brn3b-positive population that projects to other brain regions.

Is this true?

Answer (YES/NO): NO